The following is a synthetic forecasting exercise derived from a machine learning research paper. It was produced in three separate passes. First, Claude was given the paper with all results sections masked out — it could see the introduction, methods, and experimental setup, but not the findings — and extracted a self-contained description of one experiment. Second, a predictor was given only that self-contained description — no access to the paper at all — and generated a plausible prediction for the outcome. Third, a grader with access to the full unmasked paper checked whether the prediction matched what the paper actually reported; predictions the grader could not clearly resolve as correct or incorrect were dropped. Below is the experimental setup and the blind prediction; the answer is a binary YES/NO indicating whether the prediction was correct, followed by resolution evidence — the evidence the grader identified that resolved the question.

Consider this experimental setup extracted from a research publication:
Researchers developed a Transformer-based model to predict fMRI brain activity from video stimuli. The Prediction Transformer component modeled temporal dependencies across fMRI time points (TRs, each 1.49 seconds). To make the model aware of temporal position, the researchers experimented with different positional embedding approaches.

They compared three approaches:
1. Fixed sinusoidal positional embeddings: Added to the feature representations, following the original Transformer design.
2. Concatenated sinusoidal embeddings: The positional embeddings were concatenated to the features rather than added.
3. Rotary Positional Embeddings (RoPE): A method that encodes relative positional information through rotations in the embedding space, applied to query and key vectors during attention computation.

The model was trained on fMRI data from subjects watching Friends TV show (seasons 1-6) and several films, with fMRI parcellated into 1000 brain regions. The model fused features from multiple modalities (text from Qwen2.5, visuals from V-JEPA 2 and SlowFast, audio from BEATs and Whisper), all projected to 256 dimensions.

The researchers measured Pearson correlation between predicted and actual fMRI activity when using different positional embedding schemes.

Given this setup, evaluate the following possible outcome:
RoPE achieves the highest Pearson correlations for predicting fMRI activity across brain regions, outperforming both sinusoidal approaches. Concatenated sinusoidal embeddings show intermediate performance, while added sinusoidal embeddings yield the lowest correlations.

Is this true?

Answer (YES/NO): YES